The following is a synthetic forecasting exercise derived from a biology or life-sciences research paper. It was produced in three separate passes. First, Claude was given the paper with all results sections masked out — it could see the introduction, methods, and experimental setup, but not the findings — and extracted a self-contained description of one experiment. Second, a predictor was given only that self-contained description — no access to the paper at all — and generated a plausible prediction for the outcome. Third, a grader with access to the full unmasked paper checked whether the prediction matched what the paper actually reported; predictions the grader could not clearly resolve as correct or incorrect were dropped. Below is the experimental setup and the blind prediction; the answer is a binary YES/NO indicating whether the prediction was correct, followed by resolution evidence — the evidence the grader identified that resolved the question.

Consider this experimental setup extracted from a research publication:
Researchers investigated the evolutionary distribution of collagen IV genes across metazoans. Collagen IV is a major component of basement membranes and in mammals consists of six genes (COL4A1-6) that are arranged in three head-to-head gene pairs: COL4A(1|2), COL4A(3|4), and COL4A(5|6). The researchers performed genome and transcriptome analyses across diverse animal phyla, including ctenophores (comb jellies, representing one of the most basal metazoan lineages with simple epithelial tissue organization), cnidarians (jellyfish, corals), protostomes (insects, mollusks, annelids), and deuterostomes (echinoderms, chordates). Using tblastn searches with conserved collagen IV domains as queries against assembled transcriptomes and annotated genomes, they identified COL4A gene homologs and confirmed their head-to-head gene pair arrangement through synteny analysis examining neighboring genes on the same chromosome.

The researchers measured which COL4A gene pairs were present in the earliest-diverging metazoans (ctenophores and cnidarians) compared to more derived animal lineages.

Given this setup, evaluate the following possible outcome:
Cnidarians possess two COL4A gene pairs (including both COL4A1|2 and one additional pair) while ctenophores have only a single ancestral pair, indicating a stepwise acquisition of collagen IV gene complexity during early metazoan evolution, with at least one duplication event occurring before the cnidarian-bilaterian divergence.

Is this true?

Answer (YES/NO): NO